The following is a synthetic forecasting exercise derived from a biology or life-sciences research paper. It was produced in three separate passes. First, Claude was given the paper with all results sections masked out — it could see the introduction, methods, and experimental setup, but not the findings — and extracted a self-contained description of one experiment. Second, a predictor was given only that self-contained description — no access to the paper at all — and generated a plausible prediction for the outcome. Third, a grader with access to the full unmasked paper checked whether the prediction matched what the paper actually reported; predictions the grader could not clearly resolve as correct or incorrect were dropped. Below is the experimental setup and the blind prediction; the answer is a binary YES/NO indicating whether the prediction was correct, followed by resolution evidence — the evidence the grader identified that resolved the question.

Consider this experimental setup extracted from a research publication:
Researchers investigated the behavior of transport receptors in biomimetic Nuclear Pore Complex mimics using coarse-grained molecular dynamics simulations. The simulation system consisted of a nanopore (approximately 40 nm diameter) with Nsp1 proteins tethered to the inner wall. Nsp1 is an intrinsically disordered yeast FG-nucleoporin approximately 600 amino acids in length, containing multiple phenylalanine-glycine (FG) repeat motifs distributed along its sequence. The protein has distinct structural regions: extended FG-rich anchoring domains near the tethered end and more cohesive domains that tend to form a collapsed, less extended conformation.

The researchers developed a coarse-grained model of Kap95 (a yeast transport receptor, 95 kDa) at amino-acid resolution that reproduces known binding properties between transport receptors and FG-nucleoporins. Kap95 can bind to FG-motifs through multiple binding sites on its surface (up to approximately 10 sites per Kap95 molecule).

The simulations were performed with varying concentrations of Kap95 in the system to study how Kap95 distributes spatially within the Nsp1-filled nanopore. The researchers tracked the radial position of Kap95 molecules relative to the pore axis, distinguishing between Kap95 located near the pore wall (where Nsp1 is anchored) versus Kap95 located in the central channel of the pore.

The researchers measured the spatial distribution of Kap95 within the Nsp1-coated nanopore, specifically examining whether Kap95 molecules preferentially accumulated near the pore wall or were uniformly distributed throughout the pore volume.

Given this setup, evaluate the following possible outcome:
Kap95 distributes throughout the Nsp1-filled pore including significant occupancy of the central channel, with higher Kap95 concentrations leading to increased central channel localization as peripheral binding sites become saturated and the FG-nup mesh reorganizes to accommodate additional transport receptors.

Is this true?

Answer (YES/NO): NO